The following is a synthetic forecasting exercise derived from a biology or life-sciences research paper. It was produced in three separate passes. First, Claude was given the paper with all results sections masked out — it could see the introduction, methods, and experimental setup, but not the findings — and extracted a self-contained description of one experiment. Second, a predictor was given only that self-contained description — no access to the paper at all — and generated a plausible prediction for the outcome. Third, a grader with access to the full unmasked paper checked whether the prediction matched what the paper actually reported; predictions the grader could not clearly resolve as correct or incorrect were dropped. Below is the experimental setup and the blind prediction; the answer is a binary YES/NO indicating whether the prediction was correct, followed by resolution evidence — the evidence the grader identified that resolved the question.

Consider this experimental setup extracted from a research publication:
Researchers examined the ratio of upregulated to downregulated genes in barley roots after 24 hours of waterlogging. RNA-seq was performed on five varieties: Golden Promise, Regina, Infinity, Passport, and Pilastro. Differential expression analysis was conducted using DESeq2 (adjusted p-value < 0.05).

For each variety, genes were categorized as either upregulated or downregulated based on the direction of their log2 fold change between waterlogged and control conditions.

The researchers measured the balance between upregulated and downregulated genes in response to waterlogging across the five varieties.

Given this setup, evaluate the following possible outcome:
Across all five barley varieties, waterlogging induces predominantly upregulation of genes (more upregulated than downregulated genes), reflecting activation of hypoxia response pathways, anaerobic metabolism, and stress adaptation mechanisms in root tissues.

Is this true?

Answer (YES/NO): YES